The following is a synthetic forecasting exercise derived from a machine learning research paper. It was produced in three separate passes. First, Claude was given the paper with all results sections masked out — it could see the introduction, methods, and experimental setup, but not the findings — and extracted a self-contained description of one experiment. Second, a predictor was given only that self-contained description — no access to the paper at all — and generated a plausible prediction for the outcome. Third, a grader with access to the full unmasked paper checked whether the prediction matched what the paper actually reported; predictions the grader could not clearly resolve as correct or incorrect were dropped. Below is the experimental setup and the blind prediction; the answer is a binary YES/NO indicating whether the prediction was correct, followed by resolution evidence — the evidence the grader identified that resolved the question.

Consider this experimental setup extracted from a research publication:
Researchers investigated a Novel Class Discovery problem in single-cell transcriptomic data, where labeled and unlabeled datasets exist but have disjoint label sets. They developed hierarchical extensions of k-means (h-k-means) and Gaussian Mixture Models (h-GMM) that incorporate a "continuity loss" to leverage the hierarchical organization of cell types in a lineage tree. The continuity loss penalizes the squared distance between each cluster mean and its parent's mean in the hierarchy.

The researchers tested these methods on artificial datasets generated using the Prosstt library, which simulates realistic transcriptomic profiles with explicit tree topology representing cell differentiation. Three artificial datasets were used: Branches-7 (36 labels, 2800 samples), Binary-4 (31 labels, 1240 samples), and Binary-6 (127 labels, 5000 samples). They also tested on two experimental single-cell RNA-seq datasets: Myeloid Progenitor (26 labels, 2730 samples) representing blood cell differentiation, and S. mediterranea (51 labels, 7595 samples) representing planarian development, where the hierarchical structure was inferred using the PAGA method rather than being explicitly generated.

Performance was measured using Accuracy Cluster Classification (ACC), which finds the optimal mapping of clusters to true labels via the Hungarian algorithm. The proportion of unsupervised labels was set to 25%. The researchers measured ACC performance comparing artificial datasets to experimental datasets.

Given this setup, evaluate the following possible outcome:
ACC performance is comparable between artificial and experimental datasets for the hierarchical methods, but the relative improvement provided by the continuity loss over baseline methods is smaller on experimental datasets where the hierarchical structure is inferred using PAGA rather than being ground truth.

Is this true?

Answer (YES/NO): NO